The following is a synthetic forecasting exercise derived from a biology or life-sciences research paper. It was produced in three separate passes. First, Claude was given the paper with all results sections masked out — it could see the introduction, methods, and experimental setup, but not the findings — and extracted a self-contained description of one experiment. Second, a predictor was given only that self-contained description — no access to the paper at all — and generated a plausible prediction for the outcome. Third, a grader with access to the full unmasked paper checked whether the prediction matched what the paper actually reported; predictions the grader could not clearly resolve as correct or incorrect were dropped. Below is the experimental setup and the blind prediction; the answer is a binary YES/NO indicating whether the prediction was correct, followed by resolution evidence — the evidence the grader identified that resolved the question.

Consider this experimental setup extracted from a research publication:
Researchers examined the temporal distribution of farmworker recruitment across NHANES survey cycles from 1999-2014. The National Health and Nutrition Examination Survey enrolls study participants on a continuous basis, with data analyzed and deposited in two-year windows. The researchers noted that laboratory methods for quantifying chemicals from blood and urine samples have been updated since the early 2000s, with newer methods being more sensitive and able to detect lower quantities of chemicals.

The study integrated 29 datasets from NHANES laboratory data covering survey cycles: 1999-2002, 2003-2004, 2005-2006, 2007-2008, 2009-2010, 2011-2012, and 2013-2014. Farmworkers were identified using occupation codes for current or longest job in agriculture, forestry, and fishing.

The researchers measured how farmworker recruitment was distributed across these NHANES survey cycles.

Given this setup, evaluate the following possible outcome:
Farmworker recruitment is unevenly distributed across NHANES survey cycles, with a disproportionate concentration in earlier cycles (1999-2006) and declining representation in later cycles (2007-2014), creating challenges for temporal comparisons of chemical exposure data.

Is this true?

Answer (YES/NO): YES